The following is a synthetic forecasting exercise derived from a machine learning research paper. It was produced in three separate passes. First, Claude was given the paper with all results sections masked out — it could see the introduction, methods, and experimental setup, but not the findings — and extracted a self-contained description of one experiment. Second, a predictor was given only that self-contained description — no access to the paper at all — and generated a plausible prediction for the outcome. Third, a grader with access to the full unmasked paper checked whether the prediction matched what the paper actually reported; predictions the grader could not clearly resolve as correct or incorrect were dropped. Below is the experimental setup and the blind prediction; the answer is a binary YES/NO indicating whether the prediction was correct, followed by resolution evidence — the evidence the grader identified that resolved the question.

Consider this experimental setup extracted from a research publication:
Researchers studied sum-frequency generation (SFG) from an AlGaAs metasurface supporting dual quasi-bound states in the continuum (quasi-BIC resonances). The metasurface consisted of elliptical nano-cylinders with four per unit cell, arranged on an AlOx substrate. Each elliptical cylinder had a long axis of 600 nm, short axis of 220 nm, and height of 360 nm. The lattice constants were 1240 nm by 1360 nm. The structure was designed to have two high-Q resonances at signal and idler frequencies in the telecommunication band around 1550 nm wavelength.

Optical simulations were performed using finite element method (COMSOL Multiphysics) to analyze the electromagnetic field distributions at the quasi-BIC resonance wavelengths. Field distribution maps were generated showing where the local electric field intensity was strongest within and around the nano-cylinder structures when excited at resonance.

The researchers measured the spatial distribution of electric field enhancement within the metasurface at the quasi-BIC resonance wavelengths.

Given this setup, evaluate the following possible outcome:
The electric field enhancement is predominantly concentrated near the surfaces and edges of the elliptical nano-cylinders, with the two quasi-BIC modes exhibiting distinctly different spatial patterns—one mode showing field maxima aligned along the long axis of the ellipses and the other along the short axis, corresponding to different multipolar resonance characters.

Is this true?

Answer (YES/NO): NO